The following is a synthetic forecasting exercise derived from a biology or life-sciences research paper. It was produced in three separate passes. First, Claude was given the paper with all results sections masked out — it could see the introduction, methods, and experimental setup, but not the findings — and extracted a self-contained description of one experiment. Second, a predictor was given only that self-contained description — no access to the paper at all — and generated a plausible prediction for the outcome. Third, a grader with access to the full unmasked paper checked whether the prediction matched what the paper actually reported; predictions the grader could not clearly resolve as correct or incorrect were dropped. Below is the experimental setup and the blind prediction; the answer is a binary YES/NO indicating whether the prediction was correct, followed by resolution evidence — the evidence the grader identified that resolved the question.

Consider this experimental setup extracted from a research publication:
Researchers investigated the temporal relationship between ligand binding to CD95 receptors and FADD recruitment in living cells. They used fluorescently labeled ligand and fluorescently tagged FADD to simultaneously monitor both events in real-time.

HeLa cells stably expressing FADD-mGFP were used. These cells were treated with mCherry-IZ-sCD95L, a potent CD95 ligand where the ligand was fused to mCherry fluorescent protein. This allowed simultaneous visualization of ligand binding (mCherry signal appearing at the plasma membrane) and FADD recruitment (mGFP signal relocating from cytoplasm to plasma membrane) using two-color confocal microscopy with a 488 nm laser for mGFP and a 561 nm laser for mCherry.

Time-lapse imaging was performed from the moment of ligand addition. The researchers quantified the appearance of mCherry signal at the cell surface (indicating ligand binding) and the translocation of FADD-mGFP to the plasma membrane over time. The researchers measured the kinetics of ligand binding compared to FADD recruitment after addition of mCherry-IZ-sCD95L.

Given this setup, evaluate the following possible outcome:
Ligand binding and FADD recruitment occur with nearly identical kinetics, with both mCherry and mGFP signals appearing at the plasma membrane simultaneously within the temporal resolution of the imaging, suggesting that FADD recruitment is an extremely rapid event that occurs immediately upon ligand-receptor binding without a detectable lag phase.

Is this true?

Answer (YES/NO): NO